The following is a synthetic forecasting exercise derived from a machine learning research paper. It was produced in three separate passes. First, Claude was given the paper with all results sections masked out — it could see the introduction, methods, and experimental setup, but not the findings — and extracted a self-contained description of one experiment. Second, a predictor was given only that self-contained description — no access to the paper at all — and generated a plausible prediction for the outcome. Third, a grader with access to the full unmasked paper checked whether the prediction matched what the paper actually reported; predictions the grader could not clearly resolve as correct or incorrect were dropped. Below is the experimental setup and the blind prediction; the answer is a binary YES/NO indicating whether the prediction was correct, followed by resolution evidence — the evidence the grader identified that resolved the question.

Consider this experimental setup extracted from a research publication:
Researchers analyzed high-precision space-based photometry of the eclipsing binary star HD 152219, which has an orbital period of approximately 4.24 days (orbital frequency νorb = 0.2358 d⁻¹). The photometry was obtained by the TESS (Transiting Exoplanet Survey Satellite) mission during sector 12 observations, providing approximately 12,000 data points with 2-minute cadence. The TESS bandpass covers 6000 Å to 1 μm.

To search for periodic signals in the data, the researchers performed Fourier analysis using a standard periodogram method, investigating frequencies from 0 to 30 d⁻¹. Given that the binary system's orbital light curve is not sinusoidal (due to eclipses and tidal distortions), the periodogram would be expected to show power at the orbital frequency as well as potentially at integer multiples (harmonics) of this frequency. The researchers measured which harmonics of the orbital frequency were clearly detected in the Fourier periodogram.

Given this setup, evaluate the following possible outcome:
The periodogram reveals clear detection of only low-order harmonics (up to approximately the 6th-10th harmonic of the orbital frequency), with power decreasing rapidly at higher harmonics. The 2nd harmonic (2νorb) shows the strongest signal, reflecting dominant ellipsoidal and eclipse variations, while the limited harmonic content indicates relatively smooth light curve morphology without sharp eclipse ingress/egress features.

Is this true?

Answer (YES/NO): NO